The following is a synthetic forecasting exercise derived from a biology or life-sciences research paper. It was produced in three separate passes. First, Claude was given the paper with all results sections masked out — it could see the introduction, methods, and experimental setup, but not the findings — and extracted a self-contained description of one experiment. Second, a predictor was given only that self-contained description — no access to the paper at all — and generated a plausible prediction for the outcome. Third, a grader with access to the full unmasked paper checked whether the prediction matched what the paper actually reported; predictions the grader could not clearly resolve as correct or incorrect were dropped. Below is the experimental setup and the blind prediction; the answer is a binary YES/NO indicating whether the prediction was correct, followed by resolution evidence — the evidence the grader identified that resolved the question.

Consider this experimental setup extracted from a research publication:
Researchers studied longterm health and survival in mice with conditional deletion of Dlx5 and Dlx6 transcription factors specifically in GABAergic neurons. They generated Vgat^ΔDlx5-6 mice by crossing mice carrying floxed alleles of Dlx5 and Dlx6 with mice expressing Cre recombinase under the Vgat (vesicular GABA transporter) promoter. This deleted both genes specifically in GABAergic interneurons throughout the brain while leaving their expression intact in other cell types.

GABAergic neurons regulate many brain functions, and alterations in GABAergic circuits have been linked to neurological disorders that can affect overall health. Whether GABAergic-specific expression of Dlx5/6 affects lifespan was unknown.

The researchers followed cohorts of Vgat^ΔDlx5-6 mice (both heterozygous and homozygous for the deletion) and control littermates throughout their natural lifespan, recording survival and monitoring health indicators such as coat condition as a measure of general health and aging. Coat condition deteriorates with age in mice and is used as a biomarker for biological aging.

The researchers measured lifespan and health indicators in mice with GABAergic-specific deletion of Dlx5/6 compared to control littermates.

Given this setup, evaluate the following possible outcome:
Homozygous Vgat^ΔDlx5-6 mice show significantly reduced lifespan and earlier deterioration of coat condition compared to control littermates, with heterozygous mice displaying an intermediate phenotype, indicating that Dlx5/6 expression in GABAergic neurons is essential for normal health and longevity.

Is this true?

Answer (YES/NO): NO